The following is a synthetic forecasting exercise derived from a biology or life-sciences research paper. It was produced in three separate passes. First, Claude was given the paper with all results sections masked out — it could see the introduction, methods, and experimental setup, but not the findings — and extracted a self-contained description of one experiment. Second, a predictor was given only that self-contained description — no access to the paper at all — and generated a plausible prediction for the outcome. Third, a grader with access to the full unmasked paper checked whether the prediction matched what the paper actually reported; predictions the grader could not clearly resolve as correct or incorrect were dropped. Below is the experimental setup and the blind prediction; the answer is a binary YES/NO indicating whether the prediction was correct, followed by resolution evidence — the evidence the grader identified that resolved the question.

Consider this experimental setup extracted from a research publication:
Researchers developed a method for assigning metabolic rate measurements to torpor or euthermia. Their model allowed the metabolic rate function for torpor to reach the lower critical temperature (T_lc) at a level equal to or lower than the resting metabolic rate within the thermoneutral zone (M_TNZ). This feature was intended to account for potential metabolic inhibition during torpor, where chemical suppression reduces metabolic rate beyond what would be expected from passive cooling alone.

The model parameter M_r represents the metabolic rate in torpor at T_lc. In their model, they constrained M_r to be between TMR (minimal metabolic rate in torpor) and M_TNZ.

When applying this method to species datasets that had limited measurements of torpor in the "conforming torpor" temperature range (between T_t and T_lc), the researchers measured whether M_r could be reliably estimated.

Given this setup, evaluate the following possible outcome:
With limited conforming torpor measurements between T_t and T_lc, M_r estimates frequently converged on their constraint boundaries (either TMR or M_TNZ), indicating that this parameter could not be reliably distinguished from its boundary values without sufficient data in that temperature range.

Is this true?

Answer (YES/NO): NO